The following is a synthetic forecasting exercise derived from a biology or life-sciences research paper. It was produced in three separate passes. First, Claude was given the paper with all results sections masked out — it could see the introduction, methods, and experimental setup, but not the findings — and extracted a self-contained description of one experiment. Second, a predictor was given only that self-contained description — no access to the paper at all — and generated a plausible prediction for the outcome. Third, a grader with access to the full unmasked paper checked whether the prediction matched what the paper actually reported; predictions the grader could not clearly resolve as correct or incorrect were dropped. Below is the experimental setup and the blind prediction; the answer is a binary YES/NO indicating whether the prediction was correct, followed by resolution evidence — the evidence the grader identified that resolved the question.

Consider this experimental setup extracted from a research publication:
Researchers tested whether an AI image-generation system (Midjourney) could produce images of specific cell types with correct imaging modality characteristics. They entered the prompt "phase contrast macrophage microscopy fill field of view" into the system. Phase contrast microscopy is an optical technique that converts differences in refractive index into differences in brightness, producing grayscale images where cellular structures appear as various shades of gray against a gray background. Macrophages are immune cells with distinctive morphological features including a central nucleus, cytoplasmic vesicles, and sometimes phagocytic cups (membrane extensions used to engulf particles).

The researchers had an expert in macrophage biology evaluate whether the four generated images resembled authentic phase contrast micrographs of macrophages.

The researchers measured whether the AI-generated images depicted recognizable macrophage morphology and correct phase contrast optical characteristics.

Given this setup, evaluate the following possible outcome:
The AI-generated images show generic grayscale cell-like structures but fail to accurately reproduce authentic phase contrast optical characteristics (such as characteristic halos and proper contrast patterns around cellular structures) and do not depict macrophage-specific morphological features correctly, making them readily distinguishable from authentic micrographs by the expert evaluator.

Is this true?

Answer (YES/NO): NO